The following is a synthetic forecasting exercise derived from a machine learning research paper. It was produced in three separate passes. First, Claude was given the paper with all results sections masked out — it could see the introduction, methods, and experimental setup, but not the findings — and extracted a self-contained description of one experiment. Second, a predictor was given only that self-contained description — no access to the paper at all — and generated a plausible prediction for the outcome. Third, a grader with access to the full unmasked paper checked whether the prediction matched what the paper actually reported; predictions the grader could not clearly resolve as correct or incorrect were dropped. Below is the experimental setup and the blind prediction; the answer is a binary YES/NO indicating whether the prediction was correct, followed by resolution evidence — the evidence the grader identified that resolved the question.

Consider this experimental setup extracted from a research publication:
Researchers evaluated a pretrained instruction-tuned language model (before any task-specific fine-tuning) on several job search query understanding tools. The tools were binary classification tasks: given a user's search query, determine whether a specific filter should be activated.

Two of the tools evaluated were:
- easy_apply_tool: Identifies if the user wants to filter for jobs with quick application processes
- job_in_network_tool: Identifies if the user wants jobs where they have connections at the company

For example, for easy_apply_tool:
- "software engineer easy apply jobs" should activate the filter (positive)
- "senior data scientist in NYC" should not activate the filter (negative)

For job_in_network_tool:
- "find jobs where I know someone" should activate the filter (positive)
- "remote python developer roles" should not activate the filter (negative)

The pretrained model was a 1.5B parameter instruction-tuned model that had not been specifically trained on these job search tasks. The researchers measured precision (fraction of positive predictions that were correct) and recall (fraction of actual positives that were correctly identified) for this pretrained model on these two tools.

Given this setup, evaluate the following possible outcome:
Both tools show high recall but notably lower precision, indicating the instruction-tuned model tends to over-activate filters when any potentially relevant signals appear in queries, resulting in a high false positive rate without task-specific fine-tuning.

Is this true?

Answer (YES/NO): YES